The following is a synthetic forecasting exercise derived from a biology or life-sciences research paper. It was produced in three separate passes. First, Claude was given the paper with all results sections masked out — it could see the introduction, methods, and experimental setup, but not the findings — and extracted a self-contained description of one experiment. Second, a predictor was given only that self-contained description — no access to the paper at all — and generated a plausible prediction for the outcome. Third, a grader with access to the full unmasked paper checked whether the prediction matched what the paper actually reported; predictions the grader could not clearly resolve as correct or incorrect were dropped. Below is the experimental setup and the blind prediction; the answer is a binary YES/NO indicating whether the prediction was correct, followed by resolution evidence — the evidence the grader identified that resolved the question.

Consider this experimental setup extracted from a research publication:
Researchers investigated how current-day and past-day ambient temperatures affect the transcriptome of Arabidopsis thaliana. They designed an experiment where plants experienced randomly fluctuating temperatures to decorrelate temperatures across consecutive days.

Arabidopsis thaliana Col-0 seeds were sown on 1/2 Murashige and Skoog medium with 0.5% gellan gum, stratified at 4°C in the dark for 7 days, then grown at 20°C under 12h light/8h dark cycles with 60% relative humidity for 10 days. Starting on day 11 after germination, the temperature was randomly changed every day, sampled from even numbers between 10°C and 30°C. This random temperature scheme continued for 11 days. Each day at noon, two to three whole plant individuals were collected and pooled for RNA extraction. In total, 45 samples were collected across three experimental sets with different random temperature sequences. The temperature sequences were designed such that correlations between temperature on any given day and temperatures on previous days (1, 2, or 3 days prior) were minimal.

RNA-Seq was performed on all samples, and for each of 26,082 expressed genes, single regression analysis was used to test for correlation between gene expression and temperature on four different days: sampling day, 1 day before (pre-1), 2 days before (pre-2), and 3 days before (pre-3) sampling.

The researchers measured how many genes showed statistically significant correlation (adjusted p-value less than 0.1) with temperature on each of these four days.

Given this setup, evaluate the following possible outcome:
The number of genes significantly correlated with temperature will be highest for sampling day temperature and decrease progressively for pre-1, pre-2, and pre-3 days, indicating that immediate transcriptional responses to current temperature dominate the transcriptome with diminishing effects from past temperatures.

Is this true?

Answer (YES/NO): YES